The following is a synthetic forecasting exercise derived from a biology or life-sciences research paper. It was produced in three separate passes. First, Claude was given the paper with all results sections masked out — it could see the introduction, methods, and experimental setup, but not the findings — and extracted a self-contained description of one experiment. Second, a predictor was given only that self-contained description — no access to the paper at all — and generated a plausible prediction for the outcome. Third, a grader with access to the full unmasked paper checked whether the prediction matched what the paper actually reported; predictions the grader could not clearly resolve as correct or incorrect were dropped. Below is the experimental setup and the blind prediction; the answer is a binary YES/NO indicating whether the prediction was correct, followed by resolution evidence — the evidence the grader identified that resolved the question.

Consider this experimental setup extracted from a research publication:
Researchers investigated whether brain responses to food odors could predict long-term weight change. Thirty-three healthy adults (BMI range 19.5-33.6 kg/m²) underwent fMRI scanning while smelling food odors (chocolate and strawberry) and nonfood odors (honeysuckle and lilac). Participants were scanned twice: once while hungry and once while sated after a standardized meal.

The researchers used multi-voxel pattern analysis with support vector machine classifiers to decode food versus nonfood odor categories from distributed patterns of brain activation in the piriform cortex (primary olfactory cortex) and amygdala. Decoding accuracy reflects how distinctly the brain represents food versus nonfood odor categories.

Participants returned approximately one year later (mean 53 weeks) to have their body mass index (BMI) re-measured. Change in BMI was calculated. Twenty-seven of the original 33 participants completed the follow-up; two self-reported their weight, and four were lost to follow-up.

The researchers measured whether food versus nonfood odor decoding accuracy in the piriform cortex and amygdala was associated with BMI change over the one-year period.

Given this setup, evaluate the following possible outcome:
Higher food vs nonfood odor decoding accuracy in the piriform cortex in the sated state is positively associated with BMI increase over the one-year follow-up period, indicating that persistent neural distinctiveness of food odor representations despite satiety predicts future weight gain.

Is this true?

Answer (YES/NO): NO